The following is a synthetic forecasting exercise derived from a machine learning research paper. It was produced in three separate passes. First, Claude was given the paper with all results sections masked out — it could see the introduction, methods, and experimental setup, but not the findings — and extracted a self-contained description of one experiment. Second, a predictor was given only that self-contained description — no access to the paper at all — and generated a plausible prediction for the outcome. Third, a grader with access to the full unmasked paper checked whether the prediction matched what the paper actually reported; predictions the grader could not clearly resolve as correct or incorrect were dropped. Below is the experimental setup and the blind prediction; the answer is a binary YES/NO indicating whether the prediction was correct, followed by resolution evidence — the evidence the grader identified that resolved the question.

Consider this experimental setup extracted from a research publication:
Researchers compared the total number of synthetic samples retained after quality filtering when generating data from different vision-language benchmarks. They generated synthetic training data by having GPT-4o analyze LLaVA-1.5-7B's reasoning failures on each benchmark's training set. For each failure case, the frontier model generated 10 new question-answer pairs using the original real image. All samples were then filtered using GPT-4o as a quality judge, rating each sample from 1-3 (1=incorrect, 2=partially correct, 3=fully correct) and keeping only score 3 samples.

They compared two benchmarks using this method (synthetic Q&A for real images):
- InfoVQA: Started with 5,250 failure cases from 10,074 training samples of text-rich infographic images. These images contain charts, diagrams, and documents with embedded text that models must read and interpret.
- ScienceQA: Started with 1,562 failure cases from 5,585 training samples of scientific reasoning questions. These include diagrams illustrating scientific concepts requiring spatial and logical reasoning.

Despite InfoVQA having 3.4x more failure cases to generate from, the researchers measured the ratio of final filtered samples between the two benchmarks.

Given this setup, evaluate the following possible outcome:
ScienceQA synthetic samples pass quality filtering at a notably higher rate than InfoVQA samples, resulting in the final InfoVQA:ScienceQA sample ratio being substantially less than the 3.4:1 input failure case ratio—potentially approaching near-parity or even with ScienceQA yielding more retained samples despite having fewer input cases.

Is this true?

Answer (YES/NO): NO